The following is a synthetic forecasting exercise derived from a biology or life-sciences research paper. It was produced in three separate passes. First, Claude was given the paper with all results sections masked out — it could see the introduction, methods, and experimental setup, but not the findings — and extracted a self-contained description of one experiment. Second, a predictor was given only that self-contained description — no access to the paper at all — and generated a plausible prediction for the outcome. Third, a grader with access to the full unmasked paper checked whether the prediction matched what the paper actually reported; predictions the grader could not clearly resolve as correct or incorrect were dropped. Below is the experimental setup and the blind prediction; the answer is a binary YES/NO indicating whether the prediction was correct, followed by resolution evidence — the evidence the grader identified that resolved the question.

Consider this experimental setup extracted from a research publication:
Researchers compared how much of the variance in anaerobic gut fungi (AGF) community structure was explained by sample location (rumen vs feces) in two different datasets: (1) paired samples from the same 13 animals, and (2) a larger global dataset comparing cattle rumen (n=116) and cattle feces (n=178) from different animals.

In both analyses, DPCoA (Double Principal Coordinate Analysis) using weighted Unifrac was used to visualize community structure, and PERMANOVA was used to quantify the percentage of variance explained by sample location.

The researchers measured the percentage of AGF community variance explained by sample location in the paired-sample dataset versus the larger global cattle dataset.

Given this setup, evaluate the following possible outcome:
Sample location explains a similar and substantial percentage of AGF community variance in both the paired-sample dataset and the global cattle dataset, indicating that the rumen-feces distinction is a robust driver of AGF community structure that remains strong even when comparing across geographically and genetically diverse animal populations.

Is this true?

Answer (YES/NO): NO